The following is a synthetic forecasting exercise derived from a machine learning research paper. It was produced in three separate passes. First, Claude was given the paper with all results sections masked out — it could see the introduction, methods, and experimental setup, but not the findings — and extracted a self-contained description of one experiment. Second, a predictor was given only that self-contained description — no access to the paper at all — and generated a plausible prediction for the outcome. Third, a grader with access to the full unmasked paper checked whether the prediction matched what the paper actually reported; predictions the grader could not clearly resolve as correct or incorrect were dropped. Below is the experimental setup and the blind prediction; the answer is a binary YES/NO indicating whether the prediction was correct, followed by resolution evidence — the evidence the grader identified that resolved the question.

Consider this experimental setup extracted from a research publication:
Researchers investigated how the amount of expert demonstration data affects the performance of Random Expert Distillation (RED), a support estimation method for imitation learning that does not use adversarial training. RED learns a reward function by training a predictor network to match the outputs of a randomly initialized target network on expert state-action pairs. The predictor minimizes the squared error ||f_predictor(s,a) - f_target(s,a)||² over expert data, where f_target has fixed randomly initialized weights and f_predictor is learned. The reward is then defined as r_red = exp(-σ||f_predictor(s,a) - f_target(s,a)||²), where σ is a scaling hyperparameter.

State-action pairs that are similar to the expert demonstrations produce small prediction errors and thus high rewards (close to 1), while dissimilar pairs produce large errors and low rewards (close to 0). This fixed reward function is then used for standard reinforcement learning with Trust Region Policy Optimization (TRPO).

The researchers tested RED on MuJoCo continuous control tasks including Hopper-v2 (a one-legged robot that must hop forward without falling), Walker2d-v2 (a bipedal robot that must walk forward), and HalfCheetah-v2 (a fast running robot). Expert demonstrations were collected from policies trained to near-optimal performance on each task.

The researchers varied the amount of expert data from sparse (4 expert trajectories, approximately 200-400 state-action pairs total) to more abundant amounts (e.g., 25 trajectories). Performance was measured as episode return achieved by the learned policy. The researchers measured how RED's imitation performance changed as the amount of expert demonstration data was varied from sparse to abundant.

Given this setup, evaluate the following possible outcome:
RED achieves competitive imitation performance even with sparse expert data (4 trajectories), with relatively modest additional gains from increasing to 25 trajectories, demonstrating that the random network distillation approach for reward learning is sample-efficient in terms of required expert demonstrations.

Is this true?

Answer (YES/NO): NO